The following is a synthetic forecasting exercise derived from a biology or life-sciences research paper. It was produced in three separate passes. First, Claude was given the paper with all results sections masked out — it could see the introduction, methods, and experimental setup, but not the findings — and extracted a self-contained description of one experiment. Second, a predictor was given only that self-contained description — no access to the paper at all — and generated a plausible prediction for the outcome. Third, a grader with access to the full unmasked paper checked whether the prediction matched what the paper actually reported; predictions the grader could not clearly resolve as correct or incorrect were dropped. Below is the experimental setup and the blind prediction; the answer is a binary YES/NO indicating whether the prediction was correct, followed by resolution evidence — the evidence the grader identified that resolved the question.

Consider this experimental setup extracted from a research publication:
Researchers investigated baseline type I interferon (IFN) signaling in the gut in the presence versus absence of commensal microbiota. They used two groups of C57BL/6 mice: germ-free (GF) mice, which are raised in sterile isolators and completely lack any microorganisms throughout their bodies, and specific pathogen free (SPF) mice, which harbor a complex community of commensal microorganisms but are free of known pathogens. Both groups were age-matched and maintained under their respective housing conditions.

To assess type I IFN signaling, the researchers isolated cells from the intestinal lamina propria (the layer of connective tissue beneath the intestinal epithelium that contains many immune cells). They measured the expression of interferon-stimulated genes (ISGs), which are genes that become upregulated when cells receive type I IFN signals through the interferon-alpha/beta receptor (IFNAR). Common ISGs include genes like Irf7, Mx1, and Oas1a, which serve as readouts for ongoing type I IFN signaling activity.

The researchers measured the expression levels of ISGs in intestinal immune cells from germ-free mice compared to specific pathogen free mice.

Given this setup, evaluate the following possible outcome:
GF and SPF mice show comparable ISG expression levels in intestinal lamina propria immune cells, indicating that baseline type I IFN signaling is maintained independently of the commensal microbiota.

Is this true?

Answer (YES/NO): NO